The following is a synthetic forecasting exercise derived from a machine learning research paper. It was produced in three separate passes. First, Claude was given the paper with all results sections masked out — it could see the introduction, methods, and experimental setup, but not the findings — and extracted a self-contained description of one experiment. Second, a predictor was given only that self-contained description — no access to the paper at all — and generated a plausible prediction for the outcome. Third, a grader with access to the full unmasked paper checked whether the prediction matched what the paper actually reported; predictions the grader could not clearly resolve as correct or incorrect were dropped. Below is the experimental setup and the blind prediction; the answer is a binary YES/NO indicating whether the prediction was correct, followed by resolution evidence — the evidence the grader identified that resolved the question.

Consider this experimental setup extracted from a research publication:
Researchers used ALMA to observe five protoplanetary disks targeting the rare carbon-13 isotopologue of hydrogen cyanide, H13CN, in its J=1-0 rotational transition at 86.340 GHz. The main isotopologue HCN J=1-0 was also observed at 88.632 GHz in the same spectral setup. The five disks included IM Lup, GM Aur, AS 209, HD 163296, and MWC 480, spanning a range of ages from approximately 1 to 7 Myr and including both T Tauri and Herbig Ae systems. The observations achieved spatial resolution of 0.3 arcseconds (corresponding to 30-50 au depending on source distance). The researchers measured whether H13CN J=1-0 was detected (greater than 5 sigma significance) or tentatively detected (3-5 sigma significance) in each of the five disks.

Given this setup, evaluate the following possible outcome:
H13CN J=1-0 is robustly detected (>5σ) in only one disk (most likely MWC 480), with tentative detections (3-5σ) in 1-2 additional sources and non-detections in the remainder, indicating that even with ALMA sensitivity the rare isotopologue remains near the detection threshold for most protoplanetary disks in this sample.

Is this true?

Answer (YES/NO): NO